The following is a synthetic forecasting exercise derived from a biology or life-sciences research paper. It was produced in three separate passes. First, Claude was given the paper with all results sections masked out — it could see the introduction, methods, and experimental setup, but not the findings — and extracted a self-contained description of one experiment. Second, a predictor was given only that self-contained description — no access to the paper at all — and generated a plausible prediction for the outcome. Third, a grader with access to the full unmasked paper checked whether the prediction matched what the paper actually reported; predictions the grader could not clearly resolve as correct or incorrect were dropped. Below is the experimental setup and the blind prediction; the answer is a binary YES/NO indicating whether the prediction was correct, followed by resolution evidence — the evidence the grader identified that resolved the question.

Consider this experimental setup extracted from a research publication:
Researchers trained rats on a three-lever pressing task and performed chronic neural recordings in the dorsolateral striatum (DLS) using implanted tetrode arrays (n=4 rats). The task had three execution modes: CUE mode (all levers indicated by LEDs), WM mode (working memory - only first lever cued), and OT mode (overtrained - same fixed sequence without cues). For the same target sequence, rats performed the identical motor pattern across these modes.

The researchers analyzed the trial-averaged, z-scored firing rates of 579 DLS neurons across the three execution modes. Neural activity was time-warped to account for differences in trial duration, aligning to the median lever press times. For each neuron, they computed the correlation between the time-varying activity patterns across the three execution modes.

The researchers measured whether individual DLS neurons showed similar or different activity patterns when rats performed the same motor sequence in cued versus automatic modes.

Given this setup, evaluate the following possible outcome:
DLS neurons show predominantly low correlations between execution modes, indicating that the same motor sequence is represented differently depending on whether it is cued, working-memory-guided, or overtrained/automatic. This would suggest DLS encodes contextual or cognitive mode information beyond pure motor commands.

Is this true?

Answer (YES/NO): NO